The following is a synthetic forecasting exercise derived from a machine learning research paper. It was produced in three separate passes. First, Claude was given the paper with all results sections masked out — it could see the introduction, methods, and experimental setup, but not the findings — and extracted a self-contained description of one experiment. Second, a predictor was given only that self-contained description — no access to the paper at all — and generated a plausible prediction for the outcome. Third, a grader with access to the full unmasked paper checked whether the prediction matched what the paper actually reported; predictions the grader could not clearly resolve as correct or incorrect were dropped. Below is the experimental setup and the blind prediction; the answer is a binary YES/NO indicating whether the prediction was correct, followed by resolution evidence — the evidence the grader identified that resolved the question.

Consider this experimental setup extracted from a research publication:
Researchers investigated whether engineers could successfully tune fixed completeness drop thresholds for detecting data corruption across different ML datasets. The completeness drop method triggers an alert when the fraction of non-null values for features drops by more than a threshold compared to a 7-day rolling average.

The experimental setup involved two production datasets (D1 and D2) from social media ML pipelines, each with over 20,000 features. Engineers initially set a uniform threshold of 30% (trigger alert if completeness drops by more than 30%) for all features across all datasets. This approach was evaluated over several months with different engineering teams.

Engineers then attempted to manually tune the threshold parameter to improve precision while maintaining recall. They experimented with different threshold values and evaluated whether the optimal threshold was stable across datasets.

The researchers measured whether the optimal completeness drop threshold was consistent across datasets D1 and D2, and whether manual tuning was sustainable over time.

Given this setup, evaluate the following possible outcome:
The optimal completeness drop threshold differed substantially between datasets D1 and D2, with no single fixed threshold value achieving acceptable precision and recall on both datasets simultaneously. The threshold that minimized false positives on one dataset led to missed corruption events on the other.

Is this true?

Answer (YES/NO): NO